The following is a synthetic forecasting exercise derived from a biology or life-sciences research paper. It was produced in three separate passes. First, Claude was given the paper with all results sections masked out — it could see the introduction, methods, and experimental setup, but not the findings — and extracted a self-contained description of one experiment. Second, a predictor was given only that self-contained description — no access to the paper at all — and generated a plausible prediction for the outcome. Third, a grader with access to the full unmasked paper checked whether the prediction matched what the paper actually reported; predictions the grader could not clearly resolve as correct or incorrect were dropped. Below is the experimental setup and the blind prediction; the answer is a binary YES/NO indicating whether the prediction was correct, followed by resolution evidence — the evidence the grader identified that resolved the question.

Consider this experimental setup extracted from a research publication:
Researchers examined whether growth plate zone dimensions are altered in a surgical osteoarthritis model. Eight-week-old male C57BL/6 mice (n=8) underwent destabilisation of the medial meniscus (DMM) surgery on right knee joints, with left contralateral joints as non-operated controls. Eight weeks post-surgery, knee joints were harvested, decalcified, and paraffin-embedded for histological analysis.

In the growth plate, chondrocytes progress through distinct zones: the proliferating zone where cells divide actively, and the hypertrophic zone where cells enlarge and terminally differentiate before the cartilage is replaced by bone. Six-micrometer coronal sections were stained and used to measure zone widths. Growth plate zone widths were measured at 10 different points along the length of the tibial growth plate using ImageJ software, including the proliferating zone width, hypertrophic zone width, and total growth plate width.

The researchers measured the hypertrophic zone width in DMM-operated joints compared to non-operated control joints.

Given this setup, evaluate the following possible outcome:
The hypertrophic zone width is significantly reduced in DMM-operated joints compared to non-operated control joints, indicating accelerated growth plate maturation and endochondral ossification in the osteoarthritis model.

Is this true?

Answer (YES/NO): NO